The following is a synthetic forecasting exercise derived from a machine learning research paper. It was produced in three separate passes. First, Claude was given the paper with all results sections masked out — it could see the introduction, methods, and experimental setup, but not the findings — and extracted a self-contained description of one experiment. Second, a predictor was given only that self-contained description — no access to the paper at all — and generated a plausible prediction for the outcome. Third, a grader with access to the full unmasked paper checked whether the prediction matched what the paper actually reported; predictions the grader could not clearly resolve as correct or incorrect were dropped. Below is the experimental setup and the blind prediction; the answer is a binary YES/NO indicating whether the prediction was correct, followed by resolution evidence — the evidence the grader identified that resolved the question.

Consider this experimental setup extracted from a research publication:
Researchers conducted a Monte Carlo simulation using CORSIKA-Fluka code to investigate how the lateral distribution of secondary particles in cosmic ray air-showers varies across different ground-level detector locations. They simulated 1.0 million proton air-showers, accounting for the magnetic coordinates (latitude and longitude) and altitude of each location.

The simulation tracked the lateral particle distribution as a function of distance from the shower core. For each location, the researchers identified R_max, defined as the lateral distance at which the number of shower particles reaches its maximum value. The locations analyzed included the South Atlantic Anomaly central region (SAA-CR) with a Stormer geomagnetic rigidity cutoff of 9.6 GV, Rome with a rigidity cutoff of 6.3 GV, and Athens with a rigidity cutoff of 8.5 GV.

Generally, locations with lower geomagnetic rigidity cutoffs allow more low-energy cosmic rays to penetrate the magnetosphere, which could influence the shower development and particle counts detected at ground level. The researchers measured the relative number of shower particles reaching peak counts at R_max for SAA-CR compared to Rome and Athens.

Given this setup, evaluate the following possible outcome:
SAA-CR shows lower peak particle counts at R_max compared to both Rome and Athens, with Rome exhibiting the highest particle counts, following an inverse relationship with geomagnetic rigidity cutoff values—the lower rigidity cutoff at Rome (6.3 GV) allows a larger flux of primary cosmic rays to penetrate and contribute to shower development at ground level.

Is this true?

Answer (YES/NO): NO